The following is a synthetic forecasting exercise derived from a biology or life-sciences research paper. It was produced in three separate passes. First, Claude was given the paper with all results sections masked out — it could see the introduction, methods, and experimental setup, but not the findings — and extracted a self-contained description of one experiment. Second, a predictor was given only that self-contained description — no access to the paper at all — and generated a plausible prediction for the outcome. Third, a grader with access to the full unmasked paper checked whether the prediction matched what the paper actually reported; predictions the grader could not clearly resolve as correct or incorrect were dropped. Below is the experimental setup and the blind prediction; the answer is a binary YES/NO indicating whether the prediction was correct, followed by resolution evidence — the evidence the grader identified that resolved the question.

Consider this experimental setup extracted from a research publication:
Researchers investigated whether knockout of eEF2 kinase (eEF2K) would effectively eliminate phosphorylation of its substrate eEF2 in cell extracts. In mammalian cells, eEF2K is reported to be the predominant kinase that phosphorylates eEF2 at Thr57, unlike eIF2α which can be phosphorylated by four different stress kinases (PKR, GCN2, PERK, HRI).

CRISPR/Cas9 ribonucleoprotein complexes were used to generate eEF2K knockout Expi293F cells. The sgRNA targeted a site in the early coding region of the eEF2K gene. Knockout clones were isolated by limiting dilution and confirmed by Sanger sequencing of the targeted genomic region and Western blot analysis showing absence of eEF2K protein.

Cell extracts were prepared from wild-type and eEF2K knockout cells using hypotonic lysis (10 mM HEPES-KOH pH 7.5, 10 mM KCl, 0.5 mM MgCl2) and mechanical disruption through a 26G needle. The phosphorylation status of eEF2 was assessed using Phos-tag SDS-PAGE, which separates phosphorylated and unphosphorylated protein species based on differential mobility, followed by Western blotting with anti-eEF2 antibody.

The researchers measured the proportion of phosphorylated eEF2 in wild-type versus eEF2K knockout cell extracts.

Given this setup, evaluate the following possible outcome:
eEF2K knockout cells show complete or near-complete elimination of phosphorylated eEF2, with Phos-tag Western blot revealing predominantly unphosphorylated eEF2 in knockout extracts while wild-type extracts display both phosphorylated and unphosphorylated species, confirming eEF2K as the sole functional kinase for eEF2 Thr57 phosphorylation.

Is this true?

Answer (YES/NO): YES